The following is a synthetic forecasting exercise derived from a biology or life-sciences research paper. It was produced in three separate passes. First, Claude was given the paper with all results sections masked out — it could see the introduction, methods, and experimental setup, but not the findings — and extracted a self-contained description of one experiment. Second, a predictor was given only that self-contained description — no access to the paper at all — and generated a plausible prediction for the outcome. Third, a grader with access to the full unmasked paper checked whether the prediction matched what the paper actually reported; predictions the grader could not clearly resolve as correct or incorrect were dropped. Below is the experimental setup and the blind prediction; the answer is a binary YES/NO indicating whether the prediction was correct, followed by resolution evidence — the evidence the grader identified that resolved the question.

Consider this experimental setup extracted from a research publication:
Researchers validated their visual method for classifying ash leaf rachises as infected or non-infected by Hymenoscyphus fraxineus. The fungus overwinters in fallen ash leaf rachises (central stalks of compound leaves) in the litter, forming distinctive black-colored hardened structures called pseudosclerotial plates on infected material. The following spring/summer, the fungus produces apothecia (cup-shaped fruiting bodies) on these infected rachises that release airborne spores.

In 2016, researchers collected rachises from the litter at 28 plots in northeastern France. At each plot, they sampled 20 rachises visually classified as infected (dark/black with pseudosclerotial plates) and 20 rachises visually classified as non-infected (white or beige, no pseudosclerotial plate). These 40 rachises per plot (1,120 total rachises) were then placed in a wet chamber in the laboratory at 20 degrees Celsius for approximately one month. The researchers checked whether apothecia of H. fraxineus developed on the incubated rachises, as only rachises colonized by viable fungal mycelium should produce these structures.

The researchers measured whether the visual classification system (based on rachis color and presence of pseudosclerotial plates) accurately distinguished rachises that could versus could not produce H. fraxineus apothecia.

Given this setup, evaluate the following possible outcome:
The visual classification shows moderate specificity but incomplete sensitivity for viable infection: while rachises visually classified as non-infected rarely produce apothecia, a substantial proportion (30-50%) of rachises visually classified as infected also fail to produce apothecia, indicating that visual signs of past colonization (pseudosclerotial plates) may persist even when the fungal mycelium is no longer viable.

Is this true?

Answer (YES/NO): NO